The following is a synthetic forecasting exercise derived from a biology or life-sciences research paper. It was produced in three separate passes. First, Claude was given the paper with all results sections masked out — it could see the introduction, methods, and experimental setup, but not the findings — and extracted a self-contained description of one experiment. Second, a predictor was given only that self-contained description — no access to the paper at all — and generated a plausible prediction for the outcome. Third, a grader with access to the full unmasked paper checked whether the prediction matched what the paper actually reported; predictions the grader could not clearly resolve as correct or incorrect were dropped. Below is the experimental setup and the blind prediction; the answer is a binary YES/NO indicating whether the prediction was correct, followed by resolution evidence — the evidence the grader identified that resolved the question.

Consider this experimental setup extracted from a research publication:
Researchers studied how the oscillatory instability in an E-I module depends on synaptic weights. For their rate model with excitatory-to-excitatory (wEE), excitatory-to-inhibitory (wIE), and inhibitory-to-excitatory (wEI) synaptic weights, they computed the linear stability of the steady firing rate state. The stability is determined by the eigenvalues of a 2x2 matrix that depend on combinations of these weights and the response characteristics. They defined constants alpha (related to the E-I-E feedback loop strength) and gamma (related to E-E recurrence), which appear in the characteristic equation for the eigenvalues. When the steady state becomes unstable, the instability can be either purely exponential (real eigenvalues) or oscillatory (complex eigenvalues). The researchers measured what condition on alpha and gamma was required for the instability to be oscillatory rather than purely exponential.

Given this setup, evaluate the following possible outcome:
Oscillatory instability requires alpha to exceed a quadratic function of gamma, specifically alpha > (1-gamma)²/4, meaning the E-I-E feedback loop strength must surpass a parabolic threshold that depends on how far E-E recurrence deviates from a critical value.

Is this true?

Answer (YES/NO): YES